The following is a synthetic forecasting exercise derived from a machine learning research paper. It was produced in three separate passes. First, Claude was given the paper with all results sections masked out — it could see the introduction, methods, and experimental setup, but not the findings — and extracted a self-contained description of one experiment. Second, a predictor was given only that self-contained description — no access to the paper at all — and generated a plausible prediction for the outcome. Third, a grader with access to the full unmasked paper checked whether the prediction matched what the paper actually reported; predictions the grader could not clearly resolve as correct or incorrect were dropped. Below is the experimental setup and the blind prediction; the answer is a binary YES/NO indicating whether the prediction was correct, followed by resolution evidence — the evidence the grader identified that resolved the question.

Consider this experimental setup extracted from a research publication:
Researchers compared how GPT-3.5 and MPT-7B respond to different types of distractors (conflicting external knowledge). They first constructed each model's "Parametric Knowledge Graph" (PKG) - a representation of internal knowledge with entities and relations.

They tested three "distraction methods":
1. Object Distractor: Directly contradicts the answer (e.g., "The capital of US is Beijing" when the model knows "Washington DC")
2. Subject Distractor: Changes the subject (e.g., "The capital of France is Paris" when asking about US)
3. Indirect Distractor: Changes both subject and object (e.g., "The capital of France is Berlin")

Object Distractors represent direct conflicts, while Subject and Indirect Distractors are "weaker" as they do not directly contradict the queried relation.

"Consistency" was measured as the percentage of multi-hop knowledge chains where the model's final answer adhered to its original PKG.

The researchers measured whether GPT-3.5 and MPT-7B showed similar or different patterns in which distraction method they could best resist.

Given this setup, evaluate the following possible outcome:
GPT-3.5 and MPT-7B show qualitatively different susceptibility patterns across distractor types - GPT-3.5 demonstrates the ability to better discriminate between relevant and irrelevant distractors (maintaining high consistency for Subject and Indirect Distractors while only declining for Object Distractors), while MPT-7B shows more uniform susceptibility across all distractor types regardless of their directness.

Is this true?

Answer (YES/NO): NO